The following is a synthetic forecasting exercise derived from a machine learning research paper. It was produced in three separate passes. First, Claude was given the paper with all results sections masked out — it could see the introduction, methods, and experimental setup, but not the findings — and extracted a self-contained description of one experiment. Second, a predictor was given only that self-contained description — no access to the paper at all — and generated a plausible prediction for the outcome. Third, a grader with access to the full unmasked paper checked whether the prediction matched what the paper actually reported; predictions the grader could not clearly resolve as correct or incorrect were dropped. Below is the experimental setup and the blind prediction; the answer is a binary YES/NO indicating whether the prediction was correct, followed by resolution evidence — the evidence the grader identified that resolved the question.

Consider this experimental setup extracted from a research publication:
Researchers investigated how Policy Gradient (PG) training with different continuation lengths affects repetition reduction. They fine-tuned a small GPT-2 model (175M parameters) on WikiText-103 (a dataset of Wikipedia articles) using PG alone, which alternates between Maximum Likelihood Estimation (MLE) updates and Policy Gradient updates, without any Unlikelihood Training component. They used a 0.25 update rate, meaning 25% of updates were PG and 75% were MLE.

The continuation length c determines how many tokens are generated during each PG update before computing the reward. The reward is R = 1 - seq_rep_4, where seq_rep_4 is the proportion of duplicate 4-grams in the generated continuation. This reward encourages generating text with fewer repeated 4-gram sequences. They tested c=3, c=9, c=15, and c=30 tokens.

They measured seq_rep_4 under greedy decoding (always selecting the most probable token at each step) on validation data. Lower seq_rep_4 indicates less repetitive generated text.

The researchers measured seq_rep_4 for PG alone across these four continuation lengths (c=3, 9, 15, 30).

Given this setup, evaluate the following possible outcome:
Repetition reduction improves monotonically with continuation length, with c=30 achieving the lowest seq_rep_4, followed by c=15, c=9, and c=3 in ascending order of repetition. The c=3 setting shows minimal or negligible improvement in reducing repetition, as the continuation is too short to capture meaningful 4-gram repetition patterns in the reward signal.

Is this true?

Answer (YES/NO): NO